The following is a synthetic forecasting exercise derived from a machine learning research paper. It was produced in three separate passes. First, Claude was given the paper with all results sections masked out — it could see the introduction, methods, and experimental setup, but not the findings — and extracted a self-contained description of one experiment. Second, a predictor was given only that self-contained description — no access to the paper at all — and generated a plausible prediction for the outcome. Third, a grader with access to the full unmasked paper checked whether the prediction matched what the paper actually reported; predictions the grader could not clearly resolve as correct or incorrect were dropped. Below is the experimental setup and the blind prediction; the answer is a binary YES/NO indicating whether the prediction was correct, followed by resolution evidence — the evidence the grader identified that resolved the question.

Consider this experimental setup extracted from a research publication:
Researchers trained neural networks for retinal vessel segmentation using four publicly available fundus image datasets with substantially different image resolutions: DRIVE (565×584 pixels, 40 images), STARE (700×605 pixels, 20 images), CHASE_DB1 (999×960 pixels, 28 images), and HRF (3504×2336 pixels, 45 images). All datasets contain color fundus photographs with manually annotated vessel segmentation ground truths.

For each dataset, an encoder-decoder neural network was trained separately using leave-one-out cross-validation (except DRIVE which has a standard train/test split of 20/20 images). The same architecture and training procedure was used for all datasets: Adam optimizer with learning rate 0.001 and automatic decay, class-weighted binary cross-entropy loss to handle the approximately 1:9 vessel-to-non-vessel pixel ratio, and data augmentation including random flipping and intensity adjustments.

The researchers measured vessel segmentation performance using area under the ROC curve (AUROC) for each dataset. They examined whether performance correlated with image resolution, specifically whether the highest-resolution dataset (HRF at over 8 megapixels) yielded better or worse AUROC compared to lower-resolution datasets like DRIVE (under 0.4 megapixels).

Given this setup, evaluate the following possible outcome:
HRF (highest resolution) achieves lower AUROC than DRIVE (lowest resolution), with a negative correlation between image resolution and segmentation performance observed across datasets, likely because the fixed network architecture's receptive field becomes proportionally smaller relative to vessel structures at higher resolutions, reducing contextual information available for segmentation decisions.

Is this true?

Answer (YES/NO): NO